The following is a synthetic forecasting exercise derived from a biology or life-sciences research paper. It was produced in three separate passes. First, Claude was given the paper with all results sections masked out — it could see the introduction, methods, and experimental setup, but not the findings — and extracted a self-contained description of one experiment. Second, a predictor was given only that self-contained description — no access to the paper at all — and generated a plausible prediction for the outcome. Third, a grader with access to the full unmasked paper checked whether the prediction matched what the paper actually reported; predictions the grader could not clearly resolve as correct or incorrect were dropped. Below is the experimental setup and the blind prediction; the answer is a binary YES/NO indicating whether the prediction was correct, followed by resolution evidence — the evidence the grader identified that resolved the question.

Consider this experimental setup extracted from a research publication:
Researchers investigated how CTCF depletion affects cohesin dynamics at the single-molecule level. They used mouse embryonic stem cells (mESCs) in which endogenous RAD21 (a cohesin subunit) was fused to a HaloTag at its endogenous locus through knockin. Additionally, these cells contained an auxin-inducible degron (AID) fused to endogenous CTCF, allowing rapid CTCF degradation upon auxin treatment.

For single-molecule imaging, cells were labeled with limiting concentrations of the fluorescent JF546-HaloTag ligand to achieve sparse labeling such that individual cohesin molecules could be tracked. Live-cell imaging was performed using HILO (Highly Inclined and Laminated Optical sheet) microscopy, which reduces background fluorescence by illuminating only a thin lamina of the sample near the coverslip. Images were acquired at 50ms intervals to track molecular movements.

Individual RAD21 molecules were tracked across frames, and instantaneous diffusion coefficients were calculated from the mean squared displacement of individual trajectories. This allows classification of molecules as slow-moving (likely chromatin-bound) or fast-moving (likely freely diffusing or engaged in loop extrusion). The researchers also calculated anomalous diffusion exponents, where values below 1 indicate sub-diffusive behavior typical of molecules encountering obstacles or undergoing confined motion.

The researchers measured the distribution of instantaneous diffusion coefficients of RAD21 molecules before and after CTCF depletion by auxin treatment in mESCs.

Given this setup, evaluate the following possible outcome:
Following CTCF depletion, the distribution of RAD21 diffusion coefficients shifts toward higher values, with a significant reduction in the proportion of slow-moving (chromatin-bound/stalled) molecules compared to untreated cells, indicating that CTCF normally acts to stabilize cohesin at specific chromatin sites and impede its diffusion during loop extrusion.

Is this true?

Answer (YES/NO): NO